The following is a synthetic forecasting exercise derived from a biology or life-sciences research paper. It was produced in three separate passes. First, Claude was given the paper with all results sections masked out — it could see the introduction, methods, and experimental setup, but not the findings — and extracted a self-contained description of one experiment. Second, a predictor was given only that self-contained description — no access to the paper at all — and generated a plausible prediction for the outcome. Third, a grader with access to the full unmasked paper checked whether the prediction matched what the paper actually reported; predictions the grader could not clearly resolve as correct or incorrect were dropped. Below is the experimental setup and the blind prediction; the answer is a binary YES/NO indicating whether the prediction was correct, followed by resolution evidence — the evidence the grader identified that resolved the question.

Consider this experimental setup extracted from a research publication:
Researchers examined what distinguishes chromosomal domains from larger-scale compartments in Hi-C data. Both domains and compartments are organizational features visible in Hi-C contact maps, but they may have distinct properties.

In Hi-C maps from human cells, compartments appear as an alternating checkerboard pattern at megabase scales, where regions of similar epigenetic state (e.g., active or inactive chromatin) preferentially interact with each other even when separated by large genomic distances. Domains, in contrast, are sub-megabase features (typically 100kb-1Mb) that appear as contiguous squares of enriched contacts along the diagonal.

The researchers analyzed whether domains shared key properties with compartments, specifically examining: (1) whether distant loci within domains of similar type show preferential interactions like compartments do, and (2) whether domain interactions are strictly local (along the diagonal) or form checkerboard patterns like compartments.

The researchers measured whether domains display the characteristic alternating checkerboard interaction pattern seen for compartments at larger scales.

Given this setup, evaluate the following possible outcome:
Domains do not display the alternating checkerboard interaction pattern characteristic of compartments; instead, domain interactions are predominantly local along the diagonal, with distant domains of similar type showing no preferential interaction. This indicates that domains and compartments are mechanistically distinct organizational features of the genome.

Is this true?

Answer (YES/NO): YES